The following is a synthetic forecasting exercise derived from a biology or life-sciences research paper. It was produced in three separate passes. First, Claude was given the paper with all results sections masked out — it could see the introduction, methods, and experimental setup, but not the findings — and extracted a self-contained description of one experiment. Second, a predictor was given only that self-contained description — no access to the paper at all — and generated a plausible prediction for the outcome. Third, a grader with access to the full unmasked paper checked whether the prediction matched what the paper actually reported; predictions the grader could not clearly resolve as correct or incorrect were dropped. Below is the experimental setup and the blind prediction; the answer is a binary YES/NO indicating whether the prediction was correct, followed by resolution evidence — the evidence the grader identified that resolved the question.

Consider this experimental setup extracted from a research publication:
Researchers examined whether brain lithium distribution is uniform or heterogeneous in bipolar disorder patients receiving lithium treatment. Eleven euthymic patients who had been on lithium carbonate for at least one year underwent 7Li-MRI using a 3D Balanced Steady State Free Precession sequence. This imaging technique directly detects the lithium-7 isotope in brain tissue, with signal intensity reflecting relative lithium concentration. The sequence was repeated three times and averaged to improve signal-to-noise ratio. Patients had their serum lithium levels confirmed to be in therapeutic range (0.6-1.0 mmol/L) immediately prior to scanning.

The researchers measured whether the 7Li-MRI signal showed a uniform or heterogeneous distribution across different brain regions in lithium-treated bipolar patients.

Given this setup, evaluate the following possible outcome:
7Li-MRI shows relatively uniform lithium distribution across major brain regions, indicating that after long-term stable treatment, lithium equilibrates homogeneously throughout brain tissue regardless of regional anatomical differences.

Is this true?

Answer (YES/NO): NO